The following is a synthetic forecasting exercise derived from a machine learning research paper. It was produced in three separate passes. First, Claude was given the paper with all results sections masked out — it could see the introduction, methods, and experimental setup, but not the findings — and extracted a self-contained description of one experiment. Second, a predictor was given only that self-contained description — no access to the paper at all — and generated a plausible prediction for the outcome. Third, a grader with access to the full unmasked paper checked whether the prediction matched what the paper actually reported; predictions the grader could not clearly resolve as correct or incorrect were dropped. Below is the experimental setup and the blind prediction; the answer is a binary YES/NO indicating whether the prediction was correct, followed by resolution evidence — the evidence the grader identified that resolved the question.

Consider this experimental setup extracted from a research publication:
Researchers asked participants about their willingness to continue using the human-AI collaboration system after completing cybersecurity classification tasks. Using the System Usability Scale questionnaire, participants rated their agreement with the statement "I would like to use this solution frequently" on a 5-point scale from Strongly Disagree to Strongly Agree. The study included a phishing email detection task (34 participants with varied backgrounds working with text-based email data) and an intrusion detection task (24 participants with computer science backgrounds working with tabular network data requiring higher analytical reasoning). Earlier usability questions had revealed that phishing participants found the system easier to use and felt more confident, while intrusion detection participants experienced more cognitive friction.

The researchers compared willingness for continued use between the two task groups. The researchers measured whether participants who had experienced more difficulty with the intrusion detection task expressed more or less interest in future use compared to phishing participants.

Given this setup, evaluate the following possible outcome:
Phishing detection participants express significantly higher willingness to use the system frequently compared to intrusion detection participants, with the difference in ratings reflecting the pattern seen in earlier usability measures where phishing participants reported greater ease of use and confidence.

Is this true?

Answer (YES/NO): NO